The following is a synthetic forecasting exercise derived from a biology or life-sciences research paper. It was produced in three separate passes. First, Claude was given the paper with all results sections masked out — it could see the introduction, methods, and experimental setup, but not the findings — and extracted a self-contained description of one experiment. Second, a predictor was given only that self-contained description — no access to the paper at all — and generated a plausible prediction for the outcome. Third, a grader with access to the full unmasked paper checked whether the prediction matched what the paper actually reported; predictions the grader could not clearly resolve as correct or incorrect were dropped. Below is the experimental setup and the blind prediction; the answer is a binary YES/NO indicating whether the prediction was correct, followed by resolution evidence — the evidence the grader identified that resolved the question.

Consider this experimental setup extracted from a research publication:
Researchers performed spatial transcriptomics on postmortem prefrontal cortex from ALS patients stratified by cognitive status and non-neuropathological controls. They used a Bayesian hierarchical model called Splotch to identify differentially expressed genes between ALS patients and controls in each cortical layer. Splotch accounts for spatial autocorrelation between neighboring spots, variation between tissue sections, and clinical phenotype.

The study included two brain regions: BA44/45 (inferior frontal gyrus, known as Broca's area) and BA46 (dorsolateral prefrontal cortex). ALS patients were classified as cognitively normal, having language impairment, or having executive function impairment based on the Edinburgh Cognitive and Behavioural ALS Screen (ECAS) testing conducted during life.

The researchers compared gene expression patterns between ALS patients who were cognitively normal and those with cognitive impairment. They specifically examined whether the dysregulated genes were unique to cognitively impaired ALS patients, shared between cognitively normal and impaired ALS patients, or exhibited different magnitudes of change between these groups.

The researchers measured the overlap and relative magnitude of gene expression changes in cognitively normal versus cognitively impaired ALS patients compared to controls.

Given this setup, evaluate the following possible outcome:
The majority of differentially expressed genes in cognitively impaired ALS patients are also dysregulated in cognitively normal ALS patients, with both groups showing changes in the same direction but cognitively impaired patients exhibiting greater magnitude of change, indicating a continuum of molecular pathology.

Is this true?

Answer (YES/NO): NO